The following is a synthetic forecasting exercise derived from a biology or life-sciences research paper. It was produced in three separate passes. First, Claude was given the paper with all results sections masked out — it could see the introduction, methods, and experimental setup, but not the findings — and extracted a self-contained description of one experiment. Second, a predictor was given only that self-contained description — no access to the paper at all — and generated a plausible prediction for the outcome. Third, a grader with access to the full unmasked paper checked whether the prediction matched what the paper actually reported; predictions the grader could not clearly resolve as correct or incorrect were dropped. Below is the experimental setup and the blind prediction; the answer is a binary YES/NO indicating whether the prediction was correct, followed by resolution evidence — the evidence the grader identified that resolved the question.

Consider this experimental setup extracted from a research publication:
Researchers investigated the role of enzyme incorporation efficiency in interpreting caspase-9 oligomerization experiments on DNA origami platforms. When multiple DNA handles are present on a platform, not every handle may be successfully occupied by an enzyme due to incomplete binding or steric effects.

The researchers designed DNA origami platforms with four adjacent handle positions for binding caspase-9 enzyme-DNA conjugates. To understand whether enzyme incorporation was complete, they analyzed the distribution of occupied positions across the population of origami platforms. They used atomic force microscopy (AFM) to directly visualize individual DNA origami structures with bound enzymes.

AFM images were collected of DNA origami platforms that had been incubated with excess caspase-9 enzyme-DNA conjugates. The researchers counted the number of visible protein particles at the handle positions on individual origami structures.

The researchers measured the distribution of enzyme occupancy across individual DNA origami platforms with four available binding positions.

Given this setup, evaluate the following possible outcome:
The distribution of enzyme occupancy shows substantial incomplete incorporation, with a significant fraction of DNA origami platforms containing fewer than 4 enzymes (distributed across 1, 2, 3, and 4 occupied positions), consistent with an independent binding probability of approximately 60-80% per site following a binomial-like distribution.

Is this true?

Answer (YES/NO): YES